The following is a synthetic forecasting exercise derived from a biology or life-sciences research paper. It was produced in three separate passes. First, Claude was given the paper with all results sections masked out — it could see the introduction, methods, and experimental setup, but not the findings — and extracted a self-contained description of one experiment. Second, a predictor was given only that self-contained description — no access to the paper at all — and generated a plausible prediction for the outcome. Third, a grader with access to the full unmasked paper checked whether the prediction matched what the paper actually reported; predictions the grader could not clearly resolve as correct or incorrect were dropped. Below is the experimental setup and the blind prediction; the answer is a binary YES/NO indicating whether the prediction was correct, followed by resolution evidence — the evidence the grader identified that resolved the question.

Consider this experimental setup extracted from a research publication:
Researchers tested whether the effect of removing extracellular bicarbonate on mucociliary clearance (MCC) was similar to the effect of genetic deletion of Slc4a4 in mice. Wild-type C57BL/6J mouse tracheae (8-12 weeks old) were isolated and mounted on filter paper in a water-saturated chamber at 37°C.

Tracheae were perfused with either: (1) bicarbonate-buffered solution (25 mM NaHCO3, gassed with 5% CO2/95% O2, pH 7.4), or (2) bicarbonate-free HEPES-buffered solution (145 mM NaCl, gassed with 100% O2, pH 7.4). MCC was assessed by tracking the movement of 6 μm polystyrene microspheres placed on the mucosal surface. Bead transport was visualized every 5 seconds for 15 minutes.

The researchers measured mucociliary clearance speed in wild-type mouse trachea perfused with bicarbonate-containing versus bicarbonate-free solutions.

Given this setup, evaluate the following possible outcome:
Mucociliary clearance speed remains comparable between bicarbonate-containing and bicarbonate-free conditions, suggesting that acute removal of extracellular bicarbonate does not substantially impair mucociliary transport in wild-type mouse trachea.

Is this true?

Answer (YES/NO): NO